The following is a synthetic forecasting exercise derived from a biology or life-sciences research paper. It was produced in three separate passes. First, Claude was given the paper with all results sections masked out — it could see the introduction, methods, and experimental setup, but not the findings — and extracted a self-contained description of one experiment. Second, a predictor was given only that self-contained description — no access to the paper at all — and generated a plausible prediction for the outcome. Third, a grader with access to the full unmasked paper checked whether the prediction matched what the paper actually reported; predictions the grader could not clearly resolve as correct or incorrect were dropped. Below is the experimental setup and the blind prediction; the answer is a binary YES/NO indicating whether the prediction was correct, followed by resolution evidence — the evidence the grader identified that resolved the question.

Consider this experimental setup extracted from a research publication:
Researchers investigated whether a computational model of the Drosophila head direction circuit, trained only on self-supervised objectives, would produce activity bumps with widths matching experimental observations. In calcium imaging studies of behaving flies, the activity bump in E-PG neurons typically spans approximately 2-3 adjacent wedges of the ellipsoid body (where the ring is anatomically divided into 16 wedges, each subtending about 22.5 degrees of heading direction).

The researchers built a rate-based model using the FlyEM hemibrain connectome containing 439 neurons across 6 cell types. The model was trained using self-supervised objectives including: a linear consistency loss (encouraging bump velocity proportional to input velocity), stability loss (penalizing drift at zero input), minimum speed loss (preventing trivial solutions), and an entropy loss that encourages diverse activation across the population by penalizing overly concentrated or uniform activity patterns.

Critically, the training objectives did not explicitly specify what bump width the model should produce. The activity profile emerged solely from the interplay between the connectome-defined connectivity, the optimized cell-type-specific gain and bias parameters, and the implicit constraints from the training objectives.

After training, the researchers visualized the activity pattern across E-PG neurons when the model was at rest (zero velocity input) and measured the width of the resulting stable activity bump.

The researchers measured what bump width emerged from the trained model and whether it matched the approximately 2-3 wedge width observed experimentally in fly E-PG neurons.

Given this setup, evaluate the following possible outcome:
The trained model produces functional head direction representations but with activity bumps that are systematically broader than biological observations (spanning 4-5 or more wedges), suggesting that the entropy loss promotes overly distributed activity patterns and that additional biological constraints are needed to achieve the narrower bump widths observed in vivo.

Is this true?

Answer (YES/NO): NO